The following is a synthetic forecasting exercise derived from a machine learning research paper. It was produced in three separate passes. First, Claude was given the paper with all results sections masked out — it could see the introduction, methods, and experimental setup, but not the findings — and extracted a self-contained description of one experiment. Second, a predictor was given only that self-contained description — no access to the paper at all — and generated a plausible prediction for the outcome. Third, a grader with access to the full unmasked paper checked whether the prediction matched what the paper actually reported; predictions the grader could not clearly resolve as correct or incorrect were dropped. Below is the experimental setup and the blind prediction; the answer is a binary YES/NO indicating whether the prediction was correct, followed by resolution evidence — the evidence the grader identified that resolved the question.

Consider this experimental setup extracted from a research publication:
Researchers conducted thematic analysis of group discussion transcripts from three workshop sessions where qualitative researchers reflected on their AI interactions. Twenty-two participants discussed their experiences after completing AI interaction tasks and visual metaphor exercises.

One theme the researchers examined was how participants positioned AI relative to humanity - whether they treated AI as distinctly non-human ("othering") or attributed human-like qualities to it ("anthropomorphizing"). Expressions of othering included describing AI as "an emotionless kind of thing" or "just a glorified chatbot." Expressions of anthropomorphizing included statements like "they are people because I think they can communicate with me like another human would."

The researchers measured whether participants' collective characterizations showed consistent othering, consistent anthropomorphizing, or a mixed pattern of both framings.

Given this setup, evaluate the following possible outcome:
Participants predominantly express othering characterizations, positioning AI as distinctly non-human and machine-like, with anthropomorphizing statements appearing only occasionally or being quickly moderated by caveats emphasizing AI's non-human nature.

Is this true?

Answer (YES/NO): NO